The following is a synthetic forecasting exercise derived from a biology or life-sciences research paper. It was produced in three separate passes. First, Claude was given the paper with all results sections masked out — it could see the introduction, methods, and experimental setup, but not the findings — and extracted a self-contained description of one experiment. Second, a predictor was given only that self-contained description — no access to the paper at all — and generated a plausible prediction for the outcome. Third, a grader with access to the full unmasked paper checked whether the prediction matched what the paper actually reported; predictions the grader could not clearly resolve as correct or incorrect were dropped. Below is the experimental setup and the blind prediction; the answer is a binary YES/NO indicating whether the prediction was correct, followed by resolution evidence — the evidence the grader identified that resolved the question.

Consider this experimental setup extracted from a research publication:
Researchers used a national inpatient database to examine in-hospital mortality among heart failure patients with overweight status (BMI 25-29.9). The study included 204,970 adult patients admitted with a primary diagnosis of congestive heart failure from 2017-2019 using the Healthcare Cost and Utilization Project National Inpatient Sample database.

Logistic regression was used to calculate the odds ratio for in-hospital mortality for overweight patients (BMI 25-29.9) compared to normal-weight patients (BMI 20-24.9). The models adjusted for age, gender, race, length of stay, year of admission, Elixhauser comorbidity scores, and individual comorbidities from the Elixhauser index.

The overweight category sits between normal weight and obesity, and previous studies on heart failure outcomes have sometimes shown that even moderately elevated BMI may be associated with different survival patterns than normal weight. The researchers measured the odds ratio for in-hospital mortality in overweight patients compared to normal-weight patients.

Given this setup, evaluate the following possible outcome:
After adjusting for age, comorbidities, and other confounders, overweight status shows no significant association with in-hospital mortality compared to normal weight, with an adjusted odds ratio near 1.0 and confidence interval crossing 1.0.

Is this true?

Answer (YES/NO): NO